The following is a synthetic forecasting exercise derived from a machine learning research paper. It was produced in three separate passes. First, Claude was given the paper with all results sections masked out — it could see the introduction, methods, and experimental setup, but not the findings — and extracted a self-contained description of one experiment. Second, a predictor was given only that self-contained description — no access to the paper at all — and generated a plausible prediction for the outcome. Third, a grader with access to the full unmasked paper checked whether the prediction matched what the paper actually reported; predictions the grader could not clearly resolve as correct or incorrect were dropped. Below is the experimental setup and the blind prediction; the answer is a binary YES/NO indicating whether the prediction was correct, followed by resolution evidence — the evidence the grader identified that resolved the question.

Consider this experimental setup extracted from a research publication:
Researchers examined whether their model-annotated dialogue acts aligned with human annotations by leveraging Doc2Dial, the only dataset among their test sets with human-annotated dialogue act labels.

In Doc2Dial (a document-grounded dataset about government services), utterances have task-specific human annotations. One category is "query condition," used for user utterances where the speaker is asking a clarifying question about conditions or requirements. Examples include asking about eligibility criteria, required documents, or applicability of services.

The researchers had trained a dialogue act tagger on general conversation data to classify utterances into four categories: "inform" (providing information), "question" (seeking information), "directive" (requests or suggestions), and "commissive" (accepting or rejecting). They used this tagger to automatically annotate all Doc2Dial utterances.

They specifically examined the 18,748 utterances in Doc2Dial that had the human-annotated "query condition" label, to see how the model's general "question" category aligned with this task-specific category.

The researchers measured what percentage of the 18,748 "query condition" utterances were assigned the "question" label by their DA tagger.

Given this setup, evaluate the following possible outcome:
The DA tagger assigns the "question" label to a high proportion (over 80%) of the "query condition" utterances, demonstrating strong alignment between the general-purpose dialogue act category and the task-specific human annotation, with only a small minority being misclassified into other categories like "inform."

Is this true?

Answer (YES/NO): YES